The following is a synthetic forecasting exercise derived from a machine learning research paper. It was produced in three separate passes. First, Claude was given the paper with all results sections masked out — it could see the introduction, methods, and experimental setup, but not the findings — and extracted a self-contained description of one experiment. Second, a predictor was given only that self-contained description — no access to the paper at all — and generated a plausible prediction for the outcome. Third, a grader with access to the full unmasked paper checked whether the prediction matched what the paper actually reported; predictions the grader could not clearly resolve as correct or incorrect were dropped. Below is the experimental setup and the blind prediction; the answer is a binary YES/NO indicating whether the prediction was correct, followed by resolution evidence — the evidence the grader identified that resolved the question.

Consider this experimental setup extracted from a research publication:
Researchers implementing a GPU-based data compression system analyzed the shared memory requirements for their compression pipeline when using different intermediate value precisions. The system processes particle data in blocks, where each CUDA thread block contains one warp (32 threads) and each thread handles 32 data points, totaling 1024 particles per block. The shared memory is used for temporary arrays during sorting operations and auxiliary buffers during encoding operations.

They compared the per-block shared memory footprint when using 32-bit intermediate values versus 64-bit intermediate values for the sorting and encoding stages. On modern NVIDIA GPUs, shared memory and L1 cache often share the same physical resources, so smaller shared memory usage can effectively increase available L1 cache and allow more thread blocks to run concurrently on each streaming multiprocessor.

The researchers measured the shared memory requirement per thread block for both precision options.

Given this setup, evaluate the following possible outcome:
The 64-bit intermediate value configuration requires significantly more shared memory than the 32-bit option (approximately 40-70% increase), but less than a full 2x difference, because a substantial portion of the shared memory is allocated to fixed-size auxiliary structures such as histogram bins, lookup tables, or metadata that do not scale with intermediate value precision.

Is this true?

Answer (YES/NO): YES